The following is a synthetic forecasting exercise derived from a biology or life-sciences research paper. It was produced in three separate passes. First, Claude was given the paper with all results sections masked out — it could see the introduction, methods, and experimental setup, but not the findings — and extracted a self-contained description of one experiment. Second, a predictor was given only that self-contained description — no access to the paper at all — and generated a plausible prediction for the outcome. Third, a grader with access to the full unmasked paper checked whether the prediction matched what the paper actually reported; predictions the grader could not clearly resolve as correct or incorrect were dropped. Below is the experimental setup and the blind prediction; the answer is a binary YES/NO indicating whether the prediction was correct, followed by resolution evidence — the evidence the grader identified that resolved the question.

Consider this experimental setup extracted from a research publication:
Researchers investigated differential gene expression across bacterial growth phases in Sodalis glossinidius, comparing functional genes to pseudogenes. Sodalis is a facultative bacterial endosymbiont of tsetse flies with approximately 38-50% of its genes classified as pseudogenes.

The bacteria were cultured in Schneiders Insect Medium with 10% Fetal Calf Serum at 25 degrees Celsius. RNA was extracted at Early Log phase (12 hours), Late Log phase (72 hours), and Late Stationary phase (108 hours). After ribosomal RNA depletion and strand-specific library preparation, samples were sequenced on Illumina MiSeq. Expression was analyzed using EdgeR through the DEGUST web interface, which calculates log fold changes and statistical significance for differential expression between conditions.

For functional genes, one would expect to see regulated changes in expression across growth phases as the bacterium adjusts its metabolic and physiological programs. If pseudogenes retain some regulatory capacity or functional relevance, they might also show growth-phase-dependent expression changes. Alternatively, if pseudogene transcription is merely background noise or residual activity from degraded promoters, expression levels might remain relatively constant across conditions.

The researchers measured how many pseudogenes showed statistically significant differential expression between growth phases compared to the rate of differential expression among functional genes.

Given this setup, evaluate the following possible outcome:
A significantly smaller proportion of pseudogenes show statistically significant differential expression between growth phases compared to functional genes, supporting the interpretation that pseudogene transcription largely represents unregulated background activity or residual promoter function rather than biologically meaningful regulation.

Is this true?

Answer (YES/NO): NO